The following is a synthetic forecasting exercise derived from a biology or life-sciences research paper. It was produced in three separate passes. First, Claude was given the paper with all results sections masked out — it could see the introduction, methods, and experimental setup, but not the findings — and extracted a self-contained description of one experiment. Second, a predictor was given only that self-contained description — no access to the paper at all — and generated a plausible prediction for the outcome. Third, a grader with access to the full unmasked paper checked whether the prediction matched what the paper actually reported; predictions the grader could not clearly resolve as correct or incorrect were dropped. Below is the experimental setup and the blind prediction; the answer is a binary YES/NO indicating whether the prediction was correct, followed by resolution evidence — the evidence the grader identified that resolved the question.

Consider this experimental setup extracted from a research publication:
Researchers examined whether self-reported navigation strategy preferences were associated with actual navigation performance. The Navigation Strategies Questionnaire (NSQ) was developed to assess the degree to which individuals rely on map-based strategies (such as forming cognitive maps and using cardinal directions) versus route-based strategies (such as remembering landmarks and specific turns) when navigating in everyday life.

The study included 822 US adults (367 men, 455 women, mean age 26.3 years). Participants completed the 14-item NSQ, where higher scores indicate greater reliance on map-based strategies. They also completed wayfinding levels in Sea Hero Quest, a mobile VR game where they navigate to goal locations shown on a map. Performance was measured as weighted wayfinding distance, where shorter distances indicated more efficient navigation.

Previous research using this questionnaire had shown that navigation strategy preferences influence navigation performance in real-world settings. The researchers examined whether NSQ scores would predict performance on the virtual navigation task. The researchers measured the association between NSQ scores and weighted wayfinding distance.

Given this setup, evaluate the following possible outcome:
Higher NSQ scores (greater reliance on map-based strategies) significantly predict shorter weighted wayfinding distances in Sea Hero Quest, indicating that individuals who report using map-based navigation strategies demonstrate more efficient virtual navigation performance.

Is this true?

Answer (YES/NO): NO